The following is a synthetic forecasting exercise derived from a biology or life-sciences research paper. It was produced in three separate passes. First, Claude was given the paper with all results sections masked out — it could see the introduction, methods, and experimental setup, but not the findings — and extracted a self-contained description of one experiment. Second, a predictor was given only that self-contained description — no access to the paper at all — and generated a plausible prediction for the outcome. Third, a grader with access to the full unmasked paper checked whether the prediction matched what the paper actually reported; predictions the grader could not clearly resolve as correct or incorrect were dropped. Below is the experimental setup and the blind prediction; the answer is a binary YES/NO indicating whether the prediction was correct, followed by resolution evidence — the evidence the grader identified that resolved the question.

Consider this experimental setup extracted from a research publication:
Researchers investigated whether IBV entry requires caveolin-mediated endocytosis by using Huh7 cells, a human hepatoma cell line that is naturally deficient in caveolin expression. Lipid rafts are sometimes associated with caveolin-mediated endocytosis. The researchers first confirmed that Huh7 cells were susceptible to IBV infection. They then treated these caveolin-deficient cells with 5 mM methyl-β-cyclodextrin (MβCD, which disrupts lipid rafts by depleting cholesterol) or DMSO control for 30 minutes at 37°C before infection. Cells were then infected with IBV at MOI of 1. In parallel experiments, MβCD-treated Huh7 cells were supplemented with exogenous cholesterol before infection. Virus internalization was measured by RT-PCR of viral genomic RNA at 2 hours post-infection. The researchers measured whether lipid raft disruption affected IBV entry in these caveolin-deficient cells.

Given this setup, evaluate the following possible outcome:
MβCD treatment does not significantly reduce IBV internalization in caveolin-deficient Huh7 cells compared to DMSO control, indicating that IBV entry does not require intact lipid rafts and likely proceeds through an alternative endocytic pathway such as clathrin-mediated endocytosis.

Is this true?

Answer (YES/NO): NO